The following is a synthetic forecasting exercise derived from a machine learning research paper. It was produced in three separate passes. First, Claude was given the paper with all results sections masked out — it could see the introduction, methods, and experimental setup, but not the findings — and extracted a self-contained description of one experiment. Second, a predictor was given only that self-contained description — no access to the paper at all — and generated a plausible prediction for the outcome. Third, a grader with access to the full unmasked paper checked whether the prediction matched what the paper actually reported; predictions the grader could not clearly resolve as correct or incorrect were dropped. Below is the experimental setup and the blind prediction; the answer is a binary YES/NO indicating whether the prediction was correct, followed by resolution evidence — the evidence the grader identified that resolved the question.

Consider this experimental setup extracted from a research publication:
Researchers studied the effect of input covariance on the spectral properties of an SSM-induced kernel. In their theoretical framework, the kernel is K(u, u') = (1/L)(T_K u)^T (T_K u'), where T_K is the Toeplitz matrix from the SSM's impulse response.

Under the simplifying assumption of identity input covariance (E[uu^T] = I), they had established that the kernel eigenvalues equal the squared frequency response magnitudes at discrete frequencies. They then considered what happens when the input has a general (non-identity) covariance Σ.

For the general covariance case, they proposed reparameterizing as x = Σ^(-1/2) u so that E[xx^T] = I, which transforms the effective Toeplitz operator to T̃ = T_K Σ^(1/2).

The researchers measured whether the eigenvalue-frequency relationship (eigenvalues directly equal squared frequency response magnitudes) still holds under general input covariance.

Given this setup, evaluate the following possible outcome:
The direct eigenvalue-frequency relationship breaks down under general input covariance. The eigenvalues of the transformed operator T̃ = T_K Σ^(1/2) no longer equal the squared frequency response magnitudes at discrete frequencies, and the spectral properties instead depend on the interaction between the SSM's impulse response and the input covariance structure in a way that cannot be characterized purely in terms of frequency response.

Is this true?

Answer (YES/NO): YES